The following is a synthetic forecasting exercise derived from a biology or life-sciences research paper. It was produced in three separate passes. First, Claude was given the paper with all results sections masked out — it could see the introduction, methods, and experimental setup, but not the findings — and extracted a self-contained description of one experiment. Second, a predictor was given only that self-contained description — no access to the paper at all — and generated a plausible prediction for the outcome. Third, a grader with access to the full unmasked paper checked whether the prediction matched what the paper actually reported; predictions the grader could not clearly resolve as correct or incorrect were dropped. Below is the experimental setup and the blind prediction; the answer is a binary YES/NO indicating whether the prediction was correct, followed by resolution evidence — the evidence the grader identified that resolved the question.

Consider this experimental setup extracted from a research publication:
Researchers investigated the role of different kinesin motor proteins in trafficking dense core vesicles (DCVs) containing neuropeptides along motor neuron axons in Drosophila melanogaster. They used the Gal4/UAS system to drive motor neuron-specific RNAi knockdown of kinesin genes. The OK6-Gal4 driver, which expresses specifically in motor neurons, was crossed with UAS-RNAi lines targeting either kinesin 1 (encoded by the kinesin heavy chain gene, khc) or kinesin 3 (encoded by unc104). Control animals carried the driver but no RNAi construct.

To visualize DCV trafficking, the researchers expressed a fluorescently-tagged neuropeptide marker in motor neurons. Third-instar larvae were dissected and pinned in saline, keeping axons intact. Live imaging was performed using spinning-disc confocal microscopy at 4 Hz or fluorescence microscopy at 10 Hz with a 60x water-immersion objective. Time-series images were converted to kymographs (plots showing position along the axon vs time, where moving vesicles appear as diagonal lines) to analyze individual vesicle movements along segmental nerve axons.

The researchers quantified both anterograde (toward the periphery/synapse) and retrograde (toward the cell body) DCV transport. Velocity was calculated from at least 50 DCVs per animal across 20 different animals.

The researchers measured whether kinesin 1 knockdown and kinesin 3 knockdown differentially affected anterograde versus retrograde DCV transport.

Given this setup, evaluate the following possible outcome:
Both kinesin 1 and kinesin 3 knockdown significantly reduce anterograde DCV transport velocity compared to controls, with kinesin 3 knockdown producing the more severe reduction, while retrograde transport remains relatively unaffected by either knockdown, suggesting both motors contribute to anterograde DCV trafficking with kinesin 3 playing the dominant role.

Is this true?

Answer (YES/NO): NO